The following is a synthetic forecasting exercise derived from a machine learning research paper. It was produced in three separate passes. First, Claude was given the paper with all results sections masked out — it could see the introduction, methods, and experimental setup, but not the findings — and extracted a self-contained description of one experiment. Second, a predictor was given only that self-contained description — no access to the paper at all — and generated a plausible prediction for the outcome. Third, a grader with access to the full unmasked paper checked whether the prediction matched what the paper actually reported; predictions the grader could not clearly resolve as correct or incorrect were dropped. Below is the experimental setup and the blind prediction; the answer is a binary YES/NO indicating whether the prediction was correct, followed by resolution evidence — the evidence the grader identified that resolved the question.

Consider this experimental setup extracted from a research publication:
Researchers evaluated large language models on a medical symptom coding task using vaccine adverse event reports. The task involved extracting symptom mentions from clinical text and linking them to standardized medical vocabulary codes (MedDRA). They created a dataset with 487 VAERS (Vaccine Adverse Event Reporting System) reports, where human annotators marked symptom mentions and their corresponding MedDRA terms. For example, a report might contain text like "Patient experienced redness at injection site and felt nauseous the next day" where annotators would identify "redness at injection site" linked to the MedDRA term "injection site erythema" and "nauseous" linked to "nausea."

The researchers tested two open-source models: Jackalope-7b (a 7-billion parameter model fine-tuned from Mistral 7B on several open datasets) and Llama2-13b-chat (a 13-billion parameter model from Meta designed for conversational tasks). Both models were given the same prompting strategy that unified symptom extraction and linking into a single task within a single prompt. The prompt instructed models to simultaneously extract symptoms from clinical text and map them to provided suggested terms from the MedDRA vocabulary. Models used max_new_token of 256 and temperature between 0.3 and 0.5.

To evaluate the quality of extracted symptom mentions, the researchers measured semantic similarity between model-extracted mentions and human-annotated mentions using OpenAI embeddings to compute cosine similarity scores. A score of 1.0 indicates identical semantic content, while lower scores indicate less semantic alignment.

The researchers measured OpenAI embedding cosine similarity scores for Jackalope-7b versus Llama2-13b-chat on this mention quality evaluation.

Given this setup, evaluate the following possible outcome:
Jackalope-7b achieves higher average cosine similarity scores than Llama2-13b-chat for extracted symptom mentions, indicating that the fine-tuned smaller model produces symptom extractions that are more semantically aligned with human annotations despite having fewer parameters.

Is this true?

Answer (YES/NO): NO